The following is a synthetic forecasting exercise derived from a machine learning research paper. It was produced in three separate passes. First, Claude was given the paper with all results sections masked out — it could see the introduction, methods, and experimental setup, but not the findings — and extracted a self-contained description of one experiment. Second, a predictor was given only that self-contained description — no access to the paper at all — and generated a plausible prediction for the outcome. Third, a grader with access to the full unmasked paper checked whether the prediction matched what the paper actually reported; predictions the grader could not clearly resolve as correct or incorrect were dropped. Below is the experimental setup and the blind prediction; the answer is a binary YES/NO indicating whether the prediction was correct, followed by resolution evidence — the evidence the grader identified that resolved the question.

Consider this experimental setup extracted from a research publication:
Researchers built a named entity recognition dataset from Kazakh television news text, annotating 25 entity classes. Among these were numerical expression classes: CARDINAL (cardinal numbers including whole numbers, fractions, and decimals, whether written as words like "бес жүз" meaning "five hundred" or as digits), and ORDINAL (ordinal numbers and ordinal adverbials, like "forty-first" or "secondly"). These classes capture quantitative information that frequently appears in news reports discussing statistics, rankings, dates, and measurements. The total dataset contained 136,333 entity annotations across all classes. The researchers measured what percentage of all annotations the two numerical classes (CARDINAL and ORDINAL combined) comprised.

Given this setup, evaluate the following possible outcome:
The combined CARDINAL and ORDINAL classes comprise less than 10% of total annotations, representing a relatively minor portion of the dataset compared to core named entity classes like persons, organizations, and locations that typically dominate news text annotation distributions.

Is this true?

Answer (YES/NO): NO